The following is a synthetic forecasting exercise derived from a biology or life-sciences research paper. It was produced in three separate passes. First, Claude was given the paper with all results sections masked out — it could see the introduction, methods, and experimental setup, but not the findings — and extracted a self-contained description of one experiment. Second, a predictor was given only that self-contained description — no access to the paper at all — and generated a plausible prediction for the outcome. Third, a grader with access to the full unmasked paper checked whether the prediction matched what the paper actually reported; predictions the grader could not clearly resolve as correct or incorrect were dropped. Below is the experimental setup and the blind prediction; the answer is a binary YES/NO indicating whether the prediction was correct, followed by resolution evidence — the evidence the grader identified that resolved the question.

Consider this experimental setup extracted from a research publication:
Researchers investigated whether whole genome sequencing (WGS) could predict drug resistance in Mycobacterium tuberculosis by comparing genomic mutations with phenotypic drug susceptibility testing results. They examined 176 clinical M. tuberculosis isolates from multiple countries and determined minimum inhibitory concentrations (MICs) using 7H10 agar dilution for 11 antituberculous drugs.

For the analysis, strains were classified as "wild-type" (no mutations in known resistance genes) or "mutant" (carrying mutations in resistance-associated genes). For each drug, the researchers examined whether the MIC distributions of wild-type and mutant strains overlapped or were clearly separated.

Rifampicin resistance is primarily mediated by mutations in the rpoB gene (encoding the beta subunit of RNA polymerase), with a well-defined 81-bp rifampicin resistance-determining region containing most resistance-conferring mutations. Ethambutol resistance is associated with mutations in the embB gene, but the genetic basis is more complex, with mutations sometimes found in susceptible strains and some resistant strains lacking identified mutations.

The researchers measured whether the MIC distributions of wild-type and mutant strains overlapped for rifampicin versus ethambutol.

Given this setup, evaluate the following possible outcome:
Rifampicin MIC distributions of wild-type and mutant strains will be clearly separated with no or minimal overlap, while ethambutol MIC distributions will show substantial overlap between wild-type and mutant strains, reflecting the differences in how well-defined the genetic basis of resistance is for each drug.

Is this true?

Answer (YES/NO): YES